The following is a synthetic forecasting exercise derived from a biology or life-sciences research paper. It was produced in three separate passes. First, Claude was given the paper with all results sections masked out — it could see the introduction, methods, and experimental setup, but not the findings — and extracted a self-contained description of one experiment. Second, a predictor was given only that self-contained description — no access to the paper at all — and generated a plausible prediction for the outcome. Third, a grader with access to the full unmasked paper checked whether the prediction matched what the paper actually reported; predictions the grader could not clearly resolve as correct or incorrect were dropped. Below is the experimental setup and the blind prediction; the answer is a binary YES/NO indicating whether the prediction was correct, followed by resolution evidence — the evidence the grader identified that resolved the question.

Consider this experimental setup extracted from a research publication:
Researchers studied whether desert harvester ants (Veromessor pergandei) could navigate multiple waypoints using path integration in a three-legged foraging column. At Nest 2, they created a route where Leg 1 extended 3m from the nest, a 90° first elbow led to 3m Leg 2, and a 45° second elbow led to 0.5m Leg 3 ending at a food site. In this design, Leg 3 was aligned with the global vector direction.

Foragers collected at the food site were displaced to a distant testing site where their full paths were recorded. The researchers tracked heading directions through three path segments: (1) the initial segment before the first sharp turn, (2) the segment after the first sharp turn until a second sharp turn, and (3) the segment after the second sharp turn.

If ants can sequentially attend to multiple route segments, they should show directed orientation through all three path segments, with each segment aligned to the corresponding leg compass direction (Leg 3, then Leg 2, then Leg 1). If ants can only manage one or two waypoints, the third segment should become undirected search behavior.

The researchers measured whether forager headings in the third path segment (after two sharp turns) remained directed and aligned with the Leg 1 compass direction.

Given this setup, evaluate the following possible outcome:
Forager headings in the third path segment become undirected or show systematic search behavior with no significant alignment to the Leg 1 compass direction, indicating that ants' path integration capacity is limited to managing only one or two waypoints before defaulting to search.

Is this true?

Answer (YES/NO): NO